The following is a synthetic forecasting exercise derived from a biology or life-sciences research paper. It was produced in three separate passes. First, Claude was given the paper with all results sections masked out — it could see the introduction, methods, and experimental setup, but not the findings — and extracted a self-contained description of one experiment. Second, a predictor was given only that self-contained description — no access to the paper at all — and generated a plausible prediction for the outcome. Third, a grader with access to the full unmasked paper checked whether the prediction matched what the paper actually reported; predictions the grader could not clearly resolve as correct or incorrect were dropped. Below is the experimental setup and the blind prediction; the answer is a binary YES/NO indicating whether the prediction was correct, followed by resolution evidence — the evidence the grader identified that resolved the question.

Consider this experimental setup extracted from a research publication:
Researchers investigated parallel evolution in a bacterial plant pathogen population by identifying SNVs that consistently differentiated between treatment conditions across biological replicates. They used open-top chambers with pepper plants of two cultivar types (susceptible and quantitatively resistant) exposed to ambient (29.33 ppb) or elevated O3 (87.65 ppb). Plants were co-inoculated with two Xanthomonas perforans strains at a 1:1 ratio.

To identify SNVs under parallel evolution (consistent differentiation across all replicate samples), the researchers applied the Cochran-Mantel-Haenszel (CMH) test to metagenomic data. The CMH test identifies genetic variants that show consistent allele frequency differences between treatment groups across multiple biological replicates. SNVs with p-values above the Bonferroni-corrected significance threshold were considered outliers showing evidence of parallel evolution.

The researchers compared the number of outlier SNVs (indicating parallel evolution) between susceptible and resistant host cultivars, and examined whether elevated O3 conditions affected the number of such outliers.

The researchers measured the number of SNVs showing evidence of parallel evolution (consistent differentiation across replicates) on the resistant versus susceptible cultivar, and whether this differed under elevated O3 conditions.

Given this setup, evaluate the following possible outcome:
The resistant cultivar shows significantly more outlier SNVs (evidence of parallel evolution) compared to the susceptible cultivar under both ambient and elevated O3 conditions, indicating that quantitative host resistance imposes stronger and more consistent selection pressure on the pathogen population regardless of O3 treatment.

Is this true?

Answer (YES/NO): NO